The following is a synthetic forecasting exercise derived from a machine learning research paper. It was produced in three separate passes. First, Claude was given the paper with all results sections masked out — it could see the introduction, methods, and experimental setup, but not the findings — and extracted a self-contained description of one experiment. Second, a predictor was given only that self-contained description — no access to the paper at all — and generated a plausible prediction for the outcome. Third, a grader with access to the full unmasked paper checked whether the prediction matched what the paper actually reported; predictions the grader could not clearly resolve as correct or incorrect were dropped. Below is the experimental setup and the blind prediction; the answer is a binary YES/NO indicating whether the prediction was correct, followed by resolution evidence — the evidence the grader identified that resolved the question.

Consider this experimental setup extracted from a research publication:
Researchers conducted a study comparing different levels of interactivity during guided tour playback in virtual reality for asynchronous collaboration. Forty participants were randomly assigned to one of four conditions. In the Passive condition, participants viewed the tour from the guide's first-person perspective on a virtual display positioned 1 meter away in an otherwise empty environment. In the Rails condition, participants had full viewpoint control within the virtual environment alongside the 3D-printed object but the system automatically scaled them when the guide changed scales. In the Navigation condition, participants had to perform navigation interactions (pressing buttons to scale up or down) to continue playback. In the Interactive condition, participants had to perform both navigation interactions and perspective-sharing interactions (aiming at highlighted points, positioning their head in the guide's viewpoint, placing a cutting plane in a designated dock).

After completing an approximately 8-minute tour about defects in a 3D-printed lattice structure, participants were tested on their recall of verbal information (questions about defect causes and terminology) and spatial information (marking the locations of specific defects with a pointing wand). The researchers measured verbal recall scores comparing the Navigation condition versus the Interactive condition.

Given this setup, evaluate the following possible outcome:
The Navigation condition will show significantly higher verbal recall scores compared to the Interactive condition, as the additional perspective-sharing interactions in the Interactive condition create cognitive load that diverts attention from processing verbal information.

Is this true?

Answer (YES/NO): NO